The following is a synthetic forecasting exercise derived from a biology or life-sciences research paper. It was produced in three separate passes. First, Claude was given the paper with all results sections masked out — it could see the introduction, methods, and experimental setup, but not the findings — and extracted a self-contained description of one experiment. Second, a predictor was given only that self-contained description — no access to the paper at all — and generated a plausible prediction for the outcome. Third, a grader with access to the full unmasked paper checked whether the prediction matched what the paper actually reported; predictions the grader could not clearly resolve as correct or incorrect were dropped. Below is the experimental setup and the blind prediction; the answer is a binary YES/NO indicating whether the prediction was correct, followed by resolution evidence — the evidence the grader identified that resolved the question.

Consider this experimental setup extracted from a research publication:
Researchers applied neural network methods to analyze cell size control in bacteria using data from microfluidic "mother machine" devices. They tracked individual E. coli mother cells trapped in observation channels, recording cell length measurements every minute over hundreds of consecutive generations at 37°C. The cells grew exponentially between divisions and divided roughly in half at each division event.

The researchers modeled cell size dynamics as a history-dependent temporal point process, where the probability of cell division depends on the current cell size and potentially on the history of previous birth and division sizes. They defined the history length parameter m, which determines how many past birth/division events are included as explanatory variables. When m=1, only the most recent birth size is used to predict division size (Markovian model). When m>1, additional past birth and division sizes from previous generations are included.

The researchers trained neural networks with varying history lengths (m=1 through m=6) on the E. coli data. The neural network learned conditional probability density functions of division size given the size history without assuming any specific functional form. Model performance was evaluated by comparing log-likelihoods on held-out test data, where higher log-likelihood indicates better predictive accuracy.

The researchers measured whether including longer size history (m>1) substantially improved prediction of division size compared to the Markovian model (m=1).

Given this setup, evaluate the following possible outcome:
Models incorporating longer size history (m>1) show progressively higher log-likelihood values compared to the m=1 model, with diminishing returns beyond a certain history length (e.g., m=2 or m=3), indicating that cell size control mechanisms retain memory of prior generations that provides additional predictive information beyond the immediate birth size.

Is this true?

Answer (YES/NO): NO